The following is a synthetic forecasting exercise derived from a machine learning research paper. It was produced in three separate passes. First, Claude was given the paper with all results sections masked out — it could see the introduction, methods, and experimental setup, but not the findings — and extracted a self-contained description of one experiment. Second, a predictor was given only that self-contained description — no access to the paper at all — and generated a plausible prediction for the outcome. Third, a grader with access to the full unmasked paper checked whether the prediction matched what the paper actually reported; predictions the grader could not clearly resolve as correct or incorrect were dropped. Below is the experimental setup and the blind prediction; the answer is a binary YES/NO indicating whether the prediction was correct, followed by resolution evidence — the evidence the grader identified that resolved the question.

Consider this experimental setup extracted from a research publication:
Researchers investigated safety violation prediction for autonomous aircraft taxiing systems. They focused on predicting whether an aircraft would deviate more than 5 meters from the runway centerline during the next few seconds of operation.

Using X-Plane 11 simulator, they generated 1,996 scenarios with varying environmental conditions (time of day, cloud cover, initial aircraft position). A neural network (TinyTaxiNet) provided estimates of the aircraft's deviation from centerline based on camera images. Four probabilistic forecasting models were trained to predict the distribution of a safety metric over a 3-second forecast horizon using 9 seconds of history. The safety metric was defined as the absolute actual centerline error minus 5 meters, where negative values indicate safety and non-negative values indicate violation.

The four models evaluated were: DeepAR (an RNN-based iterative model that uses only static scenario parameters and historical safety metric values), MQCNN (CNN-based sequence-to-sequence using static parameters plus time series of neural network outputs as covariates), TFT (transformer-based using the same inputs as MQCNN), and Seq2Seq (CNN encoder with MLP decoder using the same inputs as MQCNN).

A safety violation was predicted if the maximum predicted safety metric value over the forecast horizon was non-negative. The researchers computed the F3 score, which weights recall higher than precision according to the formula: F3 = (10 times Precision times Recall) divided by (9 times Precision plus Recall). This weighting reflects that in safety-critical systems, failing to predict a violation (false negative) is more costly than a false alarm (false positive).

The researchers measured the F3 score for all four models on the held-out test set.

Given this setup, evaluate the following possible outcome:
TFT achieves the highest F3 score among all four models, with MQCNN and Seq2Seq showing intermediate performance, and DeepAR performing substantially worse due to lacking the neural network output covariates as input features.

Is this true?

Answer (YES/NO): NO